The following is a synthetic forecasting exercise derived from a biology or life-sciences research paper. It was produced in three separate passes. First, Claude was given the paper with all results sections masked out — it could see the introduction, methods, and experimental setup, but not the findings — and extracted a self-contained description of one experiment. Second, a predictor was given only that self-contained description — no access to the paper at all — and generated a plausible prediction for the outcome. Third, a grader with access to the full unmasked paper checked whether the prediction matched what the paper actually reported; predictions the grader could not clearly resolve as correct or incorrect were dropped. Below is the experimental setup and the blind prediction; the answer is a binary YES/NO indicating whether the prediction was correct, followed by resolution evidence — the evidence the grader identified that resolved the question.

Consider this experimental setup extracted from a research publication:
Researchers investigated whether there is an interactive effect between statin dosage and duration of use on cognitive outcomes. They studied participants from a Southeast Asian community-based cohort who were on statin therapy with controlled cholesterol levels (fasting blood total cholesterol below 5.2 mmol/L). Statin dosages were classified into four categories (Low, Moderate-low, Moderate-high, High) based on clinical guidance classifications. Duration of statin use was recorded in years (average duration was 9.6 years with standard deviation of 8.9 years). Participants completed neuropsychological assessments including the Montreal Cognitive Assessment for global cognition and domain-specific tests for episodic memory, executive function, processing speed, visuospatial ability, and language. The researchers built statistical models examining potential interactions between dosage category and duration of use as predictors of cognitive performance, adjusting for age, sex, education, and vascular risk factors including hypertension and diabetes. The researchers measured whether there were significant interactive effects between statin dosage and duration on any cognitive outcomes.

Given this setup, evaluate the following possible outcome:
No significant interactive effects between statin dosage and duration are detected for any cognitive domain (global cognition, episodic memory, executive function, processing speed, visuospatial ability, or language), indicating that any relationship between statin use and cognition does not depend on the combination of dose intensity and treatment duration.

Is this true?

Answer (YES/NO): YES